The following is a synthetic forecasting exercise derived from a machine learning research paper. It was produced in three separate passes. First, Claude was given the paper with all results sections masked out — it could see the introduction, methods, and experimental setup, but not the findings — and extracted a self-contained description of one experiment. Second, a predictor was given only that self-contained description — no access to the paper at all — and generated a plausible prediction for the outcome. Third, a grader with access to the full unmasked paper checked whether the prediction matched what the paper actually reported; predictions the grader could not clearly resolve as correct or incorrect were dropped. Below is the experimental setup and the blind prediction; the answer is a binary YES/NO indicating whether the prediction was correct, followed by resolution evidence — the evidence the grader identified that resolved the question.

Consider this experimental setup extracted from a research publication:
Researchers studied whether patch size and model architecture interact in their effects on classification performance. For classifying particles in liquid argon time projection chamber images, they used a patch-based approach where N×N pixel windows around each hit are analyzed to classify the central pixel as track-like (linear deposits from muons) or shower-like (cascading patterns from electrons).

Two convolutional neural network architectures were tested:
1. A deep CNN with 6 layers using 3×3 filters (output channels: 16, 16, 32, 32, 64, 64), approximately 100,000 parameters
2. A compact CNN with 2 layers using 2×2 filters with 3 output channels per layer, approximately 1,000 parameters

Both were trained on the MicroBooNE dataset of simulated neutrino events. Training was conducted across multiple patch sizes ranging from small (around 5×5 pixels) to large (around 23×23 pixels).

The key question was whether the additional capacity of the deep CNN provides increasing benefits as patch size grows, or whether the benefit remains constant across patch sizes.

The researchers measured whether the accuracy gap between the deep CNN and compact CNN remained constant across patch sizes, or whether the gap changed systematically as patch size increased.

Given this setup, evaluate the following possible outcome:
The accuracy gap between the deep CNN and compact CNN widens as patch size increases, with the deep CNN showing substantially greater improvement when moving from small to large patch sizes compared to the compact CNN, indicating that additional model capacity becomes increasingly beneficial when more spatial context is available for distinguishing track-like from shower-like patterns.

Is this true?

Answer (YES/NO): YES